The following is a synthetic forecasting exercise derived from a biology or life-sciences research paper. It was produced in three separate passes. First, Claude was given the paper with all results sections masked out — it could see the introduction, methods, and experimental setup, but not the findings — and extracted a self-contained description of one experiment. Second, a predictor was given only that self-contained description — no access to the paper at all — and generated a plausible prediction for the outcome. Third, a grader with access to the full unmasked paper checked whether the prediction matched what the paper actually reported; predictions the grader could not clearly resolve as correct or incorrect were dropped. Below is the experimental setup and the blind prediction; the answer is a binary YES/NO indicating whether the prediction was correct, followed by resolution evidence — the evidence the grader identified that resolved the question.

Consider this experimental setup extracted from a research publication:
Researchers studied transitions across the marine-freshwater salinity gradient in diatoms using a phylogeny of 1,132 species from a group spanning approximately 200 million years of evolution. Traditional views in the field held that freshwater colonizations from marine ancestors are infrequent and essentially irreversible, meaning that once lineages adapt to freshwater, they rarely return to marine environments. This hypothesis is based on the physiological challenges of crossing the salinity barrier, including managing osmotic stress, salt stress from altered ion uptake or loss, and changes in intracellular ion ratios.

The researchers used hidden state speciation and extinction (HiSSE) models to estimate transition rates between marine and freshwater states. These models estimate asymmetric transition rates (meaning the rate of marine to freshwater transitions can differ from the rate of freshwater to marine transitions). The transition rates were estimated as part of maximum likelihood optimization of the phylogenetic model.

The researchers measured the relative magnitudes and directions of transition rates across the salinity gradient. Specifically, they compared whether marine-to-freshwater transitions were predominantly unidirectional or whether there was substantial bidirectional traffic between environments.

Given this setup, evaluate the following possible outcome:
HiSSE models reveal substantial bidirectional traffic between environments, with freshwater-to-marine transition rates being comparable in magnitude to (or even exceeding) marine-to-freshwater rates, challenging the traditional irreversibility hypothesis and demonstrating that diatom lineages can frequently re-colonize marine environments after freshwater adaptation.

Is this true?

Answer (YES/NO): YES